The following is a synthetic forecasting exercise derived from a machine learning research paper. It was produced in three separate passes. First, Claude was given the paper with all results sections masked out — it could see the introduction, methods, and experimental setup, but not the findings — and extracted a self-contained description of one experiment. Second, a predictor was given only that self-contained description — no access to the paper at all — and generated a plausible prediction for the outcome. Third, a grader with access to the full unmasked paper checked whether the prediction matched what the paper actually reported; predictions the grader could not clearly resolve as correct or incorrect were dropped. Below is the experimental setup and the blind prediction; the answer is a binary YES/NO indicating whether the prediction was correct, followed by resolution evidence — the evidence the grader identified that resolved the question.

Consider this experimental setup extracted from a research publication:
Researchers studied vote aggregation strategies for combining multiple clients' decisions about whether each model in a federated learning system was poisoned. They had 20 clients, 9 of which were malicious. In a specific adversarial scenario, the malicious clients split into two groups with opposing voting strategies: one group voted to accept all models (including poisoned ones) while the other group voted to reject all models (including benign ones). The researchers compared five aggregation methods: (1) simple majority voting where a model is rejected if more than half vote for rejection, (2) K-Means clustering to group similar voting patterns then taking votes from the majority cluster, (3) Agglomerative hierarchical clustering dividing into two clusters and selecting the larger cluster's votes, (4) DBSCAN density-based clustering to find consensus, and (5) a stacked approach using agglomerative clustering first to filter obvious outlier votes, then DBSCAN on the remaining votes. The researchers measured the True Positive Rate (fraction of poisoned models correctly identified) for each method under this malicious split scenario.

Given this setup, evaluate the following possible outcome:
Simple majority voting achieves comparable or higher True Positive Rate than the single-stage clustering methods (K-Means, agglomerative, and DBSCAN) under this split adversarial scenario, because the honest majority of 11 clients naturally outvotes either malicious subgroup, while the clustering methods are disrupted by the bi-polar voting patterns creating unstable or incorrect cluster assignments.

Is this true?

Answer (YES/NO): YES